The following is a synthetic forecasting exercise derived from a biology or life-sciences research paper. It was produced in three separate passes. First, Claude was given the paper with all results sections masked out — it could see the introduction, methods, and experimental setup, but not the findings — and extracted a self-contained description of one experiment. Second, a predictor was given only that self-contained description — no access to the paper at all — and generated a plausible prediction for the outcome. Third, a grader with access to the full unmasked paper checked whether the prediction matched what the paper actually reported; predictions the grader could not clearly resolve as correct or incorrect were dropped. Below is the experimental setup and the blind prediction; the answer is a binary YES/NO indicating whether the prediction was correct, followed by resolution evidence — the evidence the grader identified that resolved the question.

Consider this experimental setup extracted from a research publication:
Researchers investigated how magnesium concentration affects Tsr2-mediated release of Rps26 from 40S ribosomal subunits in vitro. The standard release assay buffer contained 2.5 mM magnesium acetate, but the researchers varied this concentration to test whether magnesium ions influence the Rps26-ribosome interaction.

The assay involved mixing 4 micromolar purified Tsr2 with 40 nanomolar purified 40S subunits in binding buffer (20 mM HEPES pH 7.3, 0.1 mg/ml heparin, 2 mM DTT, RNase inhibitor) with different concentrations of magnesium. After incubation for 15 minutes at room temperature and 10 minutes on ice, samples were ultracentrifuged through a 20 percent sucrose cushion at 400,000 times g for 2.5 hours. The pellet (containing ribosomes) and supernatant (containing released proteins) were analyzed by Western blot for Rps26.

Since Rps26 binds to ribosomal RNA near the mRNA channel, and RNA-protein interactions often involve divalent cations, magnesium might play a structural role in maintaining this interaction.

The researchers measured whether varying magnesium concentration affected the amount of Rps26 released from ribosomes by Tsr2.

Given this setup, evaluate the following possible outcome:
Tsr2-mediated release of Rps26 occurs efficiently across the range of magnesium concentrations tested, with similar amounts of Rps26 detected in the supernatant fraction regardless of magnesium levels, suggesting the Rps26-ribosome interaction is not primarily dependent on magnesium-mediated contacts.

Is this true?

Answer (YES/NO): NO